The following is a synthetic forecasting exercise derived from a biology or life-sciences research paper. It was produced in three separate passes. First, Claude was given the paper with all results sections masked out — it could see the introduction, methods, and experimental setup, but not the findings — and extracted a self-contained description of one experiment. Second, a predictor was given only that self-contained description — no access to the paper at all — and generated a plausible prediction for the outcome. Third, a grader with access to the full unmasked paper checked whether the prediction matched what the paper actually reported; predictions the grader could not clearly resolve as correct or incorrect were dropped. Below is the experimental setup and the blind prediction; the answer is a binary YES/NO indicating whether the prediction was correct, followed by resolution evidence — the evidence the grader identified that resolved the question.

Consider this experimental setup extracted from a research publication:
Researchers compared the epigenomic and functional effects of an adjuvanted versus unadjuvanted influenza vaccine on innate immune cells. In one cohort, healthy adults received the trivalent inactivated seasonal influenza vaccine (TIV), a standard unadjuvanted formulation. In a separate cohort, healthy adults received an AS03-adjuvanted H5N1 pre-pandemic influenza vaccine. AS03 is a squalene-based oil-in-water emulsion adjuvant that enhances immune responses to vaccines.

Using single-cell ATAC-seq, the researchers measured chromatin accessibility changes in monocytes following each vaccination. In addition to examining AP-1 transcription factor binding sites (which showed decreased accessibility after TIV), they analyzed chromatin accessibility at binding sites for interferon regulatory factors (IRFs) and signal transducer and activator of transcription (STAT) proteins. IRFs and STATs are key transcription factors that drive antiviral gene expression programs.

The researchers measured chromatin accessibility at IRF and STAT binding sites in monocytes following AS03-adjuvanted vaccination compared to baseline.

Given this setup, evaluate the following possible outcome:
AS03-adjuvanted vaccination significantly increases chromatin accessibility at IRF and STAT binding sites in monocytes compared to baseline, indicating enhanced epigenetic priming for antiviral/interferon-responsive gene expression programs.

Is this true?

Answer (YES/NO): YES